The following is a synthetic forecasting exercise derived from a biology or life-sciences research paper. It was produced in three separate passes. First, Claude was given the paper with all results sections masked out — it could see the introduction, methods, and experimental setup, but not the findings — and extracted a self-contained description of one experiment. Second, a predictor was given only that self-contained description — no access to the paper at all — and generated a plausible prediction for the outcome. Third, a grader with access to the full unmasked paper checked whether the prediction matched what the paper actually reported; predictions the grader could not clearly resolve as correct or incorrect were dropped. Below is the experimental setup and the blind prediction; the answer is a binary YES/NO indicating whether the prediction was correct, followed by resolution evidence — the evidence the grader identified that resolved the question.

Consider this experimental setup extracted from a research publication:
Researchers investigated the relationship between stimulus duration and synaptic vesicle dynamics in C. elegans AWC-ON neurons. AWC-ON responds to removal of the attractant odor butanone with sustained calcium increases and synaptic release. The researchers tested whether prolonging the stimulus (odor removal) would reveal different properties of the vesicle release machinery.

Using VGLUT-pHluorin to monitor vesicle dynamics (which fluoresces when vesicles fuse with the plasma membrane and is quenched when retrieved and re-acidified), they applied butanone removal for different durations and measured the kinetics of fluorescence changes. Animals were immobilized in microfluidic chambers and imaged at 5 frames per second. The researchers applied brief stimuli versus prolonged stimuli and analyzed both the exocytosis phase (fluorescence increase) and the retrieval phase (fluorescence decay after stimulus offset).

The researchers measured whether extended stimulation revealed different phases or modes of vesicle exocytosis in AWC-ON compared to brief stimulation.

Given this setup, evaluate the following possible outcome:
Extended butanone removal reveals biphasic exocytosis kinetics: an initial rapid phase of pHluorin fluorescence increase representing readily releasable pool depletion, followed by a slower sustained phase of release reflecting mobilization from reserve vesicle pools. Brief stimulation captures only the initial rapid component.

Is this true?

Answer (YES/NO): NO